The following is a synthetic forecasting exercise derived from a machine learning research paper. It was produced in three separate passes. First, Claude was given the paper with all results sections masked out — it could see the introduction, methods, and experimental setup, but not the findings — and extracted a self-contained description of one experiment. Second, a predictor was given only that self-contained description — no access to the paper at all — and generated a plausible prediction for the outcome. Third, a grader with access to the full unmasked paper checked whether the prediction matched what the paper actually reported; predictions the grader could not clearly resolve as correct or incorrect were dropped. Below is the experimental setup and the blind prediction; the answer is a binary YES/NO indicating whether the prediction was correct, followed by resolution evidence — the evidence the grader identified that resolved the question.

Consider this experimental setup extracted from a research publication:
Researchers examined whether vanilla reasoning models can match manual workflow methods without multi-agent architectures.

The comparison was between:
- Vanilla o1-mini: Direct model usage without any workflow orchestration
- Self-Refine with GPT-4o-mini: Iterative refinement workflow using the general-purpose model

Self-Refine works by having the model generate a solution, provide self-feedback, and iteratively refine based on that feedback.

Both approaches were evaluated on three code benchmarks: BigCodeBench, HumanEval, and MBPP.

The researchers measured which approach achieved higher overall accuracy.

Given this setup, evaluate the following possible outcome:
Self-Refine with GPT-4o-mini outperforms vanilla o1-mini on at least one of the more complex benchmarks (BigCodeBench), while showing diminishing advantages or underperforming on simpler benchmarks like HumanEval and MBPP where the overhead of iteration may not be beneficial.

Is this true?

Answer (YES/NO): NO